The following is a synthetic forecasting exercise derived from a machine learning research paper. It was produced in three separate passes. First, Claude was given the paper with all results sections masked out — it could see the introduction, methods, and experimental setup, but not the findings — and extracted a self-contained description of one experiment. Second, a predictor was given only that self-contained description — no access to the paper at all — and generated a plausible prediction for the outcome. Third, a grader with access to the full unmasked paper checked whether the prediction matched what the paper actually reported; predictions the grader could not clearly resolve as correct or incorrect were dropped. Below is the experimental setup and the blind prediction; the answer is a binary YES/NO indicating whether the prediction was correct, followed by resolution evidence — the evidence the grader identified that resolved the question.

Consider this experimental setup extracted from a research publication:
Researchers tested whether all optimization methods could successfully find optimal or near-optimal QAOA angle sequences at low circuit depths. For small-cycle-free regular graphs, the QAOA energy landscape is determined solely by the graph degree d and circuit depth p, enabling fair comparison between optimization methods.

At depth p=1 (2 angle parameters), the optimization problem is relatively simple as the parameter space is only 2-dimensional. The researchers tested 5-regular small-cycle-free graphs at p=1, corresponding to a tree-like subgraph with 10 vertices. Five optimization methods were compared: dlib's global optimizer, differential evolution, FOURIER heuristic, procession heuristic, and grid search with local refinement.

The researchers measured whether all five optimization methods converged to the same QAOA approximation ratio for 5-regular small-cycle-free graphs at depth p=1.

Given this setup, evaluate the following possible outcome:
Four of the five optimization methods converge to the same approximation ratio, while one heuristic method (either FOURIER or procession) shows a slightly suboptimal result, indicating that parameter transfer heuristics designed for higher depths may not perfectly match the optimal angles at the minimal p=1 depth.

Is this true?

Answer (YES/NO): NO